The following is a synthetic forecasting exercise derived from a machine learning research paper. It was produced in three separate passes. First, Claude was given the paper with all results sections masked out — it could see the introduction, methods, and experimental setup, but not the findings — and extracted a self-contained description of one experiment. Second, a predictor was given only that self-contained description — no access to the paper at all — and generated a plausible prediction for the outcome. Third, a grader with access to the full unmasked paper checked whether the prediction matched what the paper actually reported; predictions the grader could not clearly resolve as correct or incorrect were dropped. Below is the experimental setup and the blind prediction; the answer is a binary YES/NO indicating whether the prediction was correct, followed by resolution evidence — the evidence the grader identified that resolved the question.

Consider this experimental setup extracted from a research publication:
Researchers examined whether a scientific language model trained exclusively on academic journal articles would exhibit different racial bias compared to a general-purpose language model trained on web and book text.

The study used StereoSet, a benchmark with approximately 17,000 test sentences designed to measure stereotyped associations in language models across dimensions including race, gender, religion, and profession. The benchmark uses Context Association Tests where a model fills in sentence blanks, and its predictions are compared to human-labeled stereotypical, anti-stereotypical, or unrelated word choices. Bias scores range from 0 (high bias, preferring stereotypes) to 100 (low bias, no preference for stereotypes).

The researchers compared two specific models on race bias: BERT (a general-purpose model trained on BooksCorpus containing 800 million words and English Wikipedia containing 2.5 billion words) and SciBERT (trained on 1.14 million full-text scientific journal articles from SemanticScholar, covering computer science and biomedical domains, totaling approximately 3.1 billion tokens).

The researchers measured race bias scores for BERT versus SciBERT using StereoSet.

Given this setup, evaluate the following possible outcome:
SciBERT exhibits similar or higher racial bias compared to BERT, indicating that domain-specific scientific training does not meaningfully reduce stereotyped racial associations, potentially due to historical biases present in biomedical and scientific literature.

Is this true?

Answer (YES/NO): NO